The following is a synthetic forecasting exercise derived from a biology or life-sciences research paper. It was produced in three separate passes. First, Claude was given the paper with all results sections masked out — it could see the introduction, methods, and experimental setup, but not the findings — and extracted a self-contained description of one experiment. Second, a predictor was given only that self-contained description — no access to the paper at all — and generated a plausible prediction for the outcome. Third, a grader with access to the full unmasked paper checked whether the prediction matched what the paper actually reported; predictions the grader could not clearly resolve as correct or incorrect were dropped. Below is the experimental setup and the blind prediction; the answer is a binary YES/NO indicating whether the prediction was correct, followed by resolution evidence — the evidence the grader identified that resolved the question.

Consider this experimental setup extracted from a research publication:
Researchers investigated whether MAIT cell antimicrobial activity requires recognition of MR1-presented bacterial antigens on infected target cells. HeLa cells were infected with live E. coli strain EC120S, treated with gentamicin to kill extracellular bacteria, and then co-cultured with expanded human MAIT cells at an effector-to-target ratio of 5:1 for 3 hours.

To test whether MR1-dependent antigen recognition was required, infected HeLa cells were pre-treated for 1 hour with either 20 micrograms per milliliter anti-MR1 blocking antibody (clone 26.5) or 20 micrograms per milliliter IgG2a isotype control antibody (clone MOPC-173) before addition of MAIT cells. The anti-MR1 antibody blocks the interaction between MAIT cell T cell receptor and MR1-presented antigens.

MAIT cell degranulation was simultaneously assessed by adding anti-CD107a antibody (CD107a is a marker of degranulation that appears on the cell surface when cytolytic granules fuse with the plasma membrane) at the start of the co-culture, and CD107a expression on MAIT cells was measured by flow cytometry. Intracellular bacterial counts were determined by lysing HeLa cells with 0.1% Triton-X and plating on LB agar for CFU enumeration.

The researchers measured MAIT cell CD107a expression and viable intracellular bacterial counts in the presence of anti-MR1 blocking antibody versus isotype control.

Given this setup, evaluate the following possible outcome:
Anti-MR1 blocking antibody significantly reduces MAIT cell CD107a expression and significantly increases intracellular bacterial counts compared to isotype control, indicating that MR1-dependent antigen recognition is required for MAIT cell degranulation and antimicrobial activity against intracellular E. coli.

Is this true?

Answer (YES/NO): YES